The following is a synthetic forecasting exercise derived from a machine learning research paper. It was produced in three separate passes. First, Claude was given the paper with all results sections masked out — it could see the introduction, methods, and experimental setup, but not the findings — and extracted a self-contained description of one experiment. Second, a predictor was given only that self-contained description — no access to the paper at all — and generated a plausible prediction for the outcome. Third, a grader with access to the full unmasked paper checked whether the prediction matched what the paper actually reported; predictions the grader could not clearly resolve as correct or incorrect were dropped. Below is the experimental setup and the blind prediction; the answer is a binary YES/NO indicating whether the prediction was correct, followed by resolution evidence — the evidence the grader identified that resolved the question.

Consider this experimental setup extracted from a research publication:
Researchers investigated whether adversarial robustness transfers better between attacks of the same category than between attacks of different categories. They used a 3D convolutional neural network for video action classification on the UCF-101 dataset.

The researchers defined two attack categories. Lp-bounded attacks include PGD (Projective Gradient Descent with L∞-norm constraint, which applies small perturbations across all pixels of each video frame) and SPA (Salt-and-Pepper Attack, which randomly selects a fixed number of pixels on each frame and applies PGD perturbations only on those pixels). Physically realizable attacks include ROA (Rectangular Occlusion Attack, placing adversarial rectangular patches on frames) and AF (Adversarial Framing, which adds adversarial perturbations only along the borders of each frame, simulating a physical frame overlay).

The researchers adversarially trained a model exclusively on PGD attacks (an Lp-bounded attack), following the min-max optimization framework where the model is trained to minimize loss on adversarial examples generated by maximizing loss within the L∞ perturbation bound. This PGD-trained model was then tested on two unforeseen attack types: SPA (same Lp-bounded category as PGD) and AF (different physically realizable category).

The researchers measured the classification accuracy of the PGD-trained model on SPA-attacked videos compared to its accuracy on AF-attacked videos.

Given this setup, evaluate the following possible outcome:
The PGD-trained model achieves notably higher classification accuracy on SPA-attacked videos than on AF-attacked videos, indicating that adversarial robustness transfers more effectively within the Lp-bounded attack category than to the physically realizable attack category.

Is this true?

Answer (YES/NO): YES